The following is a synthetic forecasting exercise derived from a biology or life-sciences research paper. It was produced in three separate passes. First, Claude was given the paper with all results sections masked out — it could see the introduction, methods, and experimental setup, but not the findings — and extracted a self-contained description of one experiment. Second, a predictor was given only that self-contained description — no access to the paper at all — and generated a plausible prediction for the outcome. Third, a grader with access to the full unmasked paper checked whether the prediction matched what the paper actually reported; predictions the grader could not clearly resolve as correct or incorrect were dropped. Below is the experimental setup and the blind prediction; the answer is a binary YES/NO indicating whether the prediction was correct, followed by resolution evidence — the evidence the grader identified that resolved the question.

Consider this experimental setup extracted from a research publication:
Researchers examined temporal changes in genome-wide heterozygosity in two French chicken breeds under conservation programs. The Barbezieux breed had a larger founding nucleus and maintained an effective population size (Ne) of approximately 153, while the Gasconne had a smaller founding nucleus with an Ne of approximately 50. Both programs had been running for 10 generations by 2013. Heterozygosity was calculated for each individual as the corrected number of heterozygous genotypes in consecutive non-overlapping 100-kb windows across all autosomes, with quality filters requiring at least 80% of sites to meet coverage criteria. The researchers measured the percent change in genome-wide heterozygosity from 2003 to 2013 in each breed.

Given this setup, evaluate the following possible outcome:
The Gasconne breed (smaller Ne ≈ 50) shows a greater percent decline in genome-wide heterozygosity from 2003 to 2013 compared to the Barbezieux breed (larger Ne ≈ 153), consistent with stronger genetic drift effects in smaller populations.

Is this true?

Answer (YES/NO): YES